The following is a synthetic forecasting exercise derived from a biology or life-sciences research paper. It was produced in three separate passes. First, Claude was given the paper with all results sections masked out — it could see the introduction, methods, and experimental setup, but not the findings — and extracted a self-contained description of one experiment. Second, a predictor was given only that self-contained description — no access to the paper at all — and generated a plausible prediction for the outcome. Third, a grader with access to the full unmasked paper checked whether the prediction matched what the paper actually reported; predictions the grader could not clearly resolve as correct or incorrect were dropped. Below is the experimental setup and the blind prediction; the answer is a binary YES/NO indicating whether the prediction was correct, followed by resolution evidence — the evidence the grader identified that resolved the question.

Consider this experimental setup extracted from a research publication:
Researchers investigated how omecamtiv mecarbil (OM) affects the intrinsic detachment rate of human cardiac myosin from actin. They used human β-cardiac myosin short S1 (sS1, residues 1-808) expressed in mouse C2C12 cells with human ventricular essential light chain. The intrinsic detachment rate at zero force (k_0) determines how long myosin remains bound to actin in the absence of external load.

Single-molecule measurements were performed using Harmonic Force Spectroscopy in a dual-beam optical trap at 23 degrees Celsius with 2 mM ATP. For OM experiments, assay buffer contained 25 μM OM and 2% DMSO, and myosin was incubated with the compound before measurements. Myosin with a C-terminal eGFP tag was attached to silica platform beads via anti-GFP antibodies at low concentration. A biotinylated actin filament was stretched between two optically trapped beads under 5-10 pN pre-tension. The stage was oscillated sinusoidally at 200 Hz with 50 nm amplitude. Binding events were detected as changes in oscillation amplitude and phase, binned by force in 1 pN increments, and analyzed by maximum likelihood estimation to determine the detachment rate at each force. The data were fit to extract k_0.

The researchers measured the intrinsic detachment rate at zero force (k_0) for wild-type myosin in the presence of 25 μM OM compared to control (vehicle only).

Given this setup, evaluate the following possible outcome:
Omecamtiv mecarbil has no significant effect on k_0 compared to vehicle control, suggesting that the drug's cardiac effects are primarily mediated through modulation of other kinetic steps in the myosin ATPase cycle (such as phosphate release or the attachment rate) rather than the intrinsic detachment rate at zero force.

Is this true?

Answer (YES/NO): NO